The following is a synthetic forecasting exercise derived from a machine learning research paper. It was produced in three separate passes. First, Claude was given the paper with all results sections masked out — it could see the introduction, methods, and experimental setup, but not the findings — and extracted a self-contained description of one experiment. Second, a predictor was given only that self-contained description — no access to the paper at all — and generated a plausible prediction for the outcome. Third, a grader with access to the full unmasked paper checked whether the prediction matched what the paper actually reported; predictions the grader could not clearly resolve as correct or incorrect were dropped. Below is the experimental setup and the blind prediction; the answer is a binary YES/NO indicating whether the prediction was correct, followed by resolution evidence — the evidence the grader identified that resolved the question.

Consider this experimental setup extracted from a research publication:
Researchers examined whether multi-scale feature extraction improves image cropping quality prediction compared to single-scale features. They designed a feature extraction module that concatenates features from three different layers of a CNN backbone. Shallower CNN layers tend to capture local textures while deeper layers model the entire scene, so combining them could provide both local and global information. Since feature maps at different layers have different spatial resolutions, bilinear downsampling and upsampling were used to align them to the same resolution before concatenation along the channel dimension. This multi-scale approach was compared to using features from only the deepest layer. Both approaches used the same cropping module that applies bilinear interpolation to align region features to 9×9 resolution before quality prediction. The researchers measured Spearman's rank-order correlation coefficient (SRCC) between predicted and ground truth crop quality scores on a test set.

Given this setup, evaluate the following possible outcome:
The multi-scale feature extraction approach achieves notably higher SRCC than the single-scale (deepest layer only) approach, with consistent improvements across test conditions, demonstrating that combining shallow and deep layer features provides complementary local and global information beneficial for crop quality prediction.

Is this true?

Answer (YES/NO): NO